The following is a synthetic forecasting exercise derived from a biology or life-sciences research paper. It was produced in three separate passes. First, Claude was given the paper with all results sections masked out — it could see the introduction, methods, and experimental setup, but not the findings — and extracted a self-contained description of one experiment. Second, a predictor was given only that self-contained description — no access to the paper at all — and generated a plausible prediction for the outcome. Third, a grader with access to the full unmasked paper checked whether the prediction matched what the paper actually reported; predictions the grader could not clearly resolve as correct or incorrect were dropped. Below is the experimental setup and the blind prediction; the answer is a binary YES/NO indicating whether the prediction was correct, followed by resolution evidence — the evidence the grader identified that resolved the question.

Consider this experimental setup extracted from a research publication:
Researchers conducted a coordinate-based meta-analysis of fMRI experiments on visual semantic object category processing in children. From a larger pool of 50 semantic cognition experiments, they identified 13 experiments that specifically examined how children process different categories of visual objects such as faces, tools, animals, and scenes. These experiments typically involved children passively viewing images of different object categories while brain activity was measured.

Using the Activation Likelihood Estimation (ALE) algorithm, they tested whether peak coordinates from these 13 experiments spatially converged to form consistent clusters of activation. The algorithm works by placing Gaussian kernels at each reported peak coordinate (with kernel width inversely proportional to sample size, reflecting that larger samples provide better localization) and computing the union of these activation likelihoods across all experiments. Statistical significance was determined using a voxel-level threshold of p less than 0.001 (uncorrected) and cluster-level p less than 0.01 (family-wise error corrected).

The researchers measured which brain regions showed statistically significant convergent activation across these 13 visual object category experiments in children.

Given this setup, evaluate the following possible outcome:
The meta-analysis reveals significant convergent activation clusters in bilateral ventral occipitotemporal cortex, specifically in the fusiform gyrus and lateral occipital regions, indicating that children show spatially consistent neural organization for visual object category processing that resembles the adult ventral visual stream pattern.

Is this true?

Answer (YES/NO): NO